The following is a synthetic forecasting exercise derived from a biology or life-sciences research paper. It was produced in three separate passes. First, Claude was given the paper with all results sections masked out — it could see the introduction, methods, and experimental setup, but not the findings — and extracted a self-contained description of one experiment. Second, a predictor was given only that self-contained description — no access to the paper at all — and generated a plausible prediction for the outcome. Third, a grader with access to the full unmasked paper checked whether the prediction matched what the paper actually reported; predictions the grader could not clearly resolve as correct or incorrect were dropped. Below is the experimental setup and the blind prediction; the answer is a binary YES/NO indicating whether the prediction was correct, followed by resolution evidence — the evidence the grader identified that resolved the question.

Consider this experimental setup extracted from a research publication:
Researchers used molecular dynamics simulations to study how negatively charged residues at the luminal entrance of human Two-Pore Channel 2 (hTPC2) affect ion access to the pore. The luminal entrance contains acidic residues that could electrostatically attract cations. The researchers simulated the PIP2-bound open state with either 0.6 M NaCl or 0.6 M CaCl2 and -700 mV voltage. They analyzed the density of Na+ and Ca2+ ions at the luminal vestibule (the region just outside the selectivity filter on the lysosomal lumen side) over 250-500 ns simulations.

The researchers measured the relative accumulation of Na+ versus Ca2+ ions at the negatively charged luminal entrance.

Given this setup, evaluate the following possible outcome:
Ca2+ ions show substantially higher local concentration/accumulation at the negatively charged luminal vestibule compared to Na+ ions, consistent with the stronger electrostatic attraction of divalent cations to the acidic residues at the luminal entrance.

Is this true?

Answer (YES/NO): NO